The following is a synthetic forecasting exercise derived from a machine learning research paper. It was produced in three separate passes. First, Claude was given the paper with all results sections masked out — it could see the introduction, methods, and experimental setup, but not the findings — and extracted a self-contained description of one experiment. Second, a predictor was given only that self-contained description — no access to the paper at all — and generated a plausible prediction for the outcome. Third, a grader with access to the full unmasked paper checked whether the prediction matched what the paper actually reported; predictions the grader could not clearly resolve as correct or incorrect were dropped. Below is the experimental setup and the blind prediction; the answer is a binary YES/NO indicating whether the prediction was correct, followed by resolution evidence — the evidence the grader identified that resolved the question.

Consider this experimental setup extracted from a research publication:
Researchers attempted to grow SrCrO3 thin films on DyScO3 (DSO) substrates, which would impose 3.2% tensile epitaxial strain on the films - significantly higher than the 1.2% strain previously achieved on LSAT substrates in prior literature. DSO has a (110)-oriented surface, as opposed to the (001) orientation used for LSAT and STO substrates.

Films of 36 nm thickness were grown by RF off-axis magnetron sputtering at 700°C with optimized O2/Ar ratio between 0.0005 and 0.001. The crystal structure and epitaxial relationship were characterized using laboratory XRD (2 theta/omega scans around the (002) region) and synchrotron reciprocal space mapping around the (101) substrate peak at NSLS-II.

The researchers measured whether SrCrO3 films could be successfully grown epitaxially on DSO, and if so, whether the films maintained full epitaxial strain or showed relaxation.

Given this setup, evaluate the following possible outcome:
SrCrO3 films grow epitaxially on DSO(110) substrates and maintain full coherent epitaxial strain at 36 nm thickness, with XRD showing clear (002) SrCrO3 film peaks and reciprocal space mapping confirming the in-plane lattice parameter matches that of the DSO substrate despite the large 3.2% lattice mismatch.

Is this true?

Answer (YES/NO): NO